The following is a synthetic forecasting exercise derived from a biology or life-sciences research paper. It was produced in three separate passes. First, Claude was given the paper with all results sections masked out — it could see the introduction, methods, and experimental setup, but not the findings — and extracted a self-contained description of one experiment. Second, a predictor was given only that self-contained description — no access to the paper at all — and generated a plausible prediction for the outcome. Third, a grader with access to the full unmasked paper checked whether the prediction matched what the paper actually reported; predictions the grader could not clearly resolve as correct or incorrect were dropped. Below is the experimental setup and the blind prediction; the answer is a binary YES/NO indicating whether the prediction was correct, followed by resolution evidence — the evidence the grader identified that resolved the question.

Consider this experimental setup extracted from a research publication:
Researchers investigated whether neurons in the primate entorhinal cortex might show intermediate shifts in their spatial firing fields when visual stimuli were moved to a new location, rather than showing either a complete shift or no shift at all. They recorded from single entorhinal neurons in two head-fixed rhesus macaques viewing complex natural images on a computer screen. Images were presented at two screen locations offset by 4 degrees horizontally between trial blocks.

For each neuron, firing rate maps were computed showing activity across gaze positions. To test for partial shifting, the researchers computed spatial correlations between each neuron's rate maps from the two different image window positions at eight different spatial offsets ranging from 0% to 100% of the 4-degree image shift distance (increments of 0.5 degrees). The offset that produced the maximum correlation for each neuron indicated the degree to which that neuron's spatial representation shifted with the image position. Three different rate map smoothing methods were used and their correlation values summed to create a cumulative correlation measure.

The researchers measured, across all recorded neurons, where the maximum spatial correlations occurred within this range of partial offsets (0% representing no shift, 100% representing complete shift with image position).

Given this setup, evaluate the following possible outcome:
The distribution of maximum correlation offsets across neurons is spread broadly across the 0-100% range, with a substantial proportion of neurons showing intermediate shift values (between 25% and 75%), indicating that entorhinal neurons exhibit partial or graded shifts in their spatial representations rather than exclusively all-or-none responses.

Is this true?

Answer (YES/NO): NO